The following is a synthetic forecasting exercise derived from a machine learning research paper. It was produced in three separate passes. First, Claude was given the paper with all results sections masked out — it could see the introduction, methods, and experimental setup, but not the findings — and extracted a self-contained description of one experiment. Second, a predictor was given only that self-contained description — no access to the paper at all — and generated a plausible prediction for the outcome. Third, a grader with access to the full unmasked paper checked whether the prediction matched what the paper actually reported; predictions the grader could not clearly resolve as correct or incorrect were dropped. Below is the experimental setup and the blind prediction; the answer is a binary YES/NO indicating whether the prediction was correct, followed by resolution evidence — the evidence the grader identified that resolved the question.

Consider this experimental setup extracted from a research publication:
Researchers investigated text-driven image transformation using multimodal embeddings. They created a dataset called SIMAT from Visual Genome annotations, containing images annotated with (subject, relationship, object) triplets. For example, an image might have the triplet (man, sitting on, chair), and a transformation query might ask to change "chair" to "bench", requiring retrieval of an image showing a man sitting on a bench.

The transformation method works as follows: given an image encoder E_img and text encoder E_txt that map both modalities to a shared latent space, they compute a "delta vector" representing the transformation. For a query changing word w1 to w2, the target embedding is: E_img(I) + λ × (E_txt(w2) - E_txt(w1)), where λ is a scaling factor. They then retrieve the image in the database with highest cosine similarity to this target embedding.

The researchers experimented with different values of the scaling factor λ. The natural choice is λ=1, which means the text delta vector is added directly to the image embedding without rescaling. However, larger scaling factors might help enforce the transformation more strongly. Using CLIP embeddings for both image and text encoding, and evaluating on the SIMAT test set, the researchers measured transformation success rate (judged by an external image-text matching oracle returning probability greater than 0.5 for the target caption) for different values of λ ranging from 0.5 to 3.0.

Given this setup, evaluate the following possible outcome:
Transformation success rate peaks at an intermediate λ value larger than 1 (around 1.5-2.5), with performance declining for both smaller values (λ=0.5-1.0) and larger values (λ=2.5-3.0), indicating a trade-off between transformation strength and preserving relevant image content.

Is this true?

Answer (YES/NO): NO